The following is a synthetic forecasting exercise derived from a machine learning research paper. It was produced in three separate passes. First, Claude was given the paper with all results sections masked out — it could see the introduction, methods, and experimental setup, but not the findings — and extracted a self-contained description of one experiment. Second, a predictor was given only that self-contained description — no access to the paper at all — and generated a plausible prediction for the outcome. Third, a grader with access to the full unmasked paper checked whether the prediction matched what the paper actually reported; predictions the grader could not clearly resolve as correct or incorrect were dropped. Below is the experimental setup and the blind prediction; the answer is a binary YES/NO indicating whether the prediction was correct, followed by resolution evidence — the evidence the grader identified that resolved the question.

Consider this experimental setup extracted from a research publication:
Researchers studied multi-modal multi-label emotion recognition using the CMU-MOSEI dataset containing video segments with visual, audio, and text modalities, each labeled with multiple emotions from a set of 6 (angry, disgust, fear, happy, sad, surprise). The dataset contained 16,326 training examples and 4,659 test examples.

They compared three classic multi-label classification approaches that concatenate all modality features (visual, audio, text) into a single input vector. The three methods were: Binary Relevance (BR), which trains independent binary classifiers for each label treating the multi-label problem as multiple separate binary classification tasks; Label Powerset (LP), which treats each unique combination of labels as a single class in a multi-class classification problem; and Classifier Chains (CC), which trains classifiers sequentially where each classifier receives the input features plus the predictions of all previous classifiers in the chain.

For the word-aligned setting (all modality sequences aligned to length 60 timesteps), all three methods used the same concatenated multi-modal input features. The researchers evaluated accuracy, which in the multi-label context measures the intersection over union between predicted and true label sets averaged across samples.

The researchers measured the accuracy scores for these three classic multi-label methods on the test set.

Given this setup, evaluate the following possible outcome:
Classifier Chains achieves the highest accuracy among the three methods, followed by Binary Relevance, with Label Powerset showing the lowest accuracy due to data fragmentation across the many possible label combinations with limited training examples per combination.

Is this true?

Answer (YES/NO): YES